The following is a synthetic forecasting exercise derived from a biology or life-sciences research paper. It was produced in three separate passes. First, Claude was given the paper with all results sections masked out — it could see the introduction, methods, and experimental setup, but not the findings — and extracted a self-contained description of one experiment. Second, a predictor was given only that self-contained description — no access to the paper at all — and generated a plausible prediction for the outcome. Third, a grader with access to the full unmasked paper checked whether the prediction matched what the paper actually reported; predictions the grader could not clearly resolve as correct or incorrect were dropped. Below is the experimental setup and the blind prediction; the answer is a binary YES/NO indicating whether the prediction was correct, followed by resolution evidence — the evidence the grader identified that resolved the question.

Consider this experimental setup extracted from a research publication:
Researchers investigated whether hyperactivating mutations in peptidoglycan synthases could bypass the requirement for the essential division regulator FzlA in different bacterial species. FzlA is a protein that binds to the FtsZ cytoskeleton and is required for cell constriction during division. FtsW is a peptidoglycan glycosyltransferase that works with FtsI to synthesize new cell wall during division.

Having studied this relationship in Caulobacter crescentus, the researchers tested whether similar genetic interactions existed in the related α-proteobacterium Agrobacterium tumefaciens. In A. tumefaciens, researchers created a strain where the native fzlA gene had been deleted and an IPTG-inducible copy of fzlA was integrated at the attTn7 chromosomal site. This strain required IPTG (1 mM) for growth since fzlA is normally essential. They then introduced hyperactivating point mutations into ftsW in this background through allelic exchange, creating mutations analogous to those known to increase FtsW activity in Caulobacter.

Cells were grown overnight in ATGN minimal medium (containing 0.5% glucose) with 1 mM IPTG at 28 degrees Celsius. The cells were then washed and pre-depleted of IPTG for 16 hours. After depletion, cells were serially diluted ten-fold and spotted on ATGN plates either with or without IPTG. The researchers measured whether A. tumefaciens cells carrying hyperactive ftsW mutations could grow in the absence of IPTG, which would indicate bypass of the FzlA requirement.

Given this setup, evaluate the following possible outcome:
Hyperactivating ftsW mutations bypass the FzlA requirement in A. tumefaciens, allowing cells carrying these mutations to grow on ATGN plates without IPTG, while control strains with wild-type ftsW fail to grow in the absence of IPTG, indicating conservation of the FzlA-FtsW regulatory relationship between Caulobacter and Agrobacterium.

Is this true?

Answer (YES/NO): YES